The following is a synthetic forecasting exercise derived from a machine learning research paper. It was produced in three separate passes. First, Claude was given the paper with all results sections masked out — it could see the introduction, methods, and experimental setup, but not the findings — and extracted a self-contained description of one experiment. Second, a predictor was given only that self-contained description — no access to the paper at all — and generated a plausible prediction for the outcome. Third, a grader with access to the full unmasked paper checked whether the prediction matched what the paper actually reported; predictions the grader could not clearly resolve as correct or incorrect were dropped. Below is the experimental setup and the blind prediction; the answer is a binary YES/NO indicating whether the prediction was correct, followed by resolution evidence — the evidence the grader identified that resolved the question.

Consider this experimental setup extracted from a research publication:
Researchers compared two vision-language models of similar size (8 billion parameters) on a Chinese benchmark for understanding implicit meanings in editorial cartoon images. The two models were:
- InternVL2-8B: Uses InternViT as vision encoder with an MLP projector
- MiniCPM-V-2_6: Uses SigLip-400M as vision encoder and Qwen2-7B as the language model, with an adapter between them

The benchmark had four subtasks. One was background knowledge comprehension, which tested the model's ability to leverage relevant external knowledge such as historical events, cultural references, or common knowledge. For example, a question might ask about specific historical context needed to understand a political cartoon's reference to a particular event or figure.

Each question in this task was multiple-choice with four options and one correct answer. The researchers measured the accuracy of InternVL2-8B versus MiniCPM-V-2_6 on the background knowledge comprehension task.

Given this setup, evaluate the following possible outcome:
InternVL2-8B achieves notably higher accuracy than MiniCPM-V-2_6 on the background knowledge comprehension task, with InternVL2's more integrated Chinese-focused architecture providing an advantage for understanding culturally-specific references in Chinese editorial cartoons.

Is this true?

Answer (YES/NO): NO